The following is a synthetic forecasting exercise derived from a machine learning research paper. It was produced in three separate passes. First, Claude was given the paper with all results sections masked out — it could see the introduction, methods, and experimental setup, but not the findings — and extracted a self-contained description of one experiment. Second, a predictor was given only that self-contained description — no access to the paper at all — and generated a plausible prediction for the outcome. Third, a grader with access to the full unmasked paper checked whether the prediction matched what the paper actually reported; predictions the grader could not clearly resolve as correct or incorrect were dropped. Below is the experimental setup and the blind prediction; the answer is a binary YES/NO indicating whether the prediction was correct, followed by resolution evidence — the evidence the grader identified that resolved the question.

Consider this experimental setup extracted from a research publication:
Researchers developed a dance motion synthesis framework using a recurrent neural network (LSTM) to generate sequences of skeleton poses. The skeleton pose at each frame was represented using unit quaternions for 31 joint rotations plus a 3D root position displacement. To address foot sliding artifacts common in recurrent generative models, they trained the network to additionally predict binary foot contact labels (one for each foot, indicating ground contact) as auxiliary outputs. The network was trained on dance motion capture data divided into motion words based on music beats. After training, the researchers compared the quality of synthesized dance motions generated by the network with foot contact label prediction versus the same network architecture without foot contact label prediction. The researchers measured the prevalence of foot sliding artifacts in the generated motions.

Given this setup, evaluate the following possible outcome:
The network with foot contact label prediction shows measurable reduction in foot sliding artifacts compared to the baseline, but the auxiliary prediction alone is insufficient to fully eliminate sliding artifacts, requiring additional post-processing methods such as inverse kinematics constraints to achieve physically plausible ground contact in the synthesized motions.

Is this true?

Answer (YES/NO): YES